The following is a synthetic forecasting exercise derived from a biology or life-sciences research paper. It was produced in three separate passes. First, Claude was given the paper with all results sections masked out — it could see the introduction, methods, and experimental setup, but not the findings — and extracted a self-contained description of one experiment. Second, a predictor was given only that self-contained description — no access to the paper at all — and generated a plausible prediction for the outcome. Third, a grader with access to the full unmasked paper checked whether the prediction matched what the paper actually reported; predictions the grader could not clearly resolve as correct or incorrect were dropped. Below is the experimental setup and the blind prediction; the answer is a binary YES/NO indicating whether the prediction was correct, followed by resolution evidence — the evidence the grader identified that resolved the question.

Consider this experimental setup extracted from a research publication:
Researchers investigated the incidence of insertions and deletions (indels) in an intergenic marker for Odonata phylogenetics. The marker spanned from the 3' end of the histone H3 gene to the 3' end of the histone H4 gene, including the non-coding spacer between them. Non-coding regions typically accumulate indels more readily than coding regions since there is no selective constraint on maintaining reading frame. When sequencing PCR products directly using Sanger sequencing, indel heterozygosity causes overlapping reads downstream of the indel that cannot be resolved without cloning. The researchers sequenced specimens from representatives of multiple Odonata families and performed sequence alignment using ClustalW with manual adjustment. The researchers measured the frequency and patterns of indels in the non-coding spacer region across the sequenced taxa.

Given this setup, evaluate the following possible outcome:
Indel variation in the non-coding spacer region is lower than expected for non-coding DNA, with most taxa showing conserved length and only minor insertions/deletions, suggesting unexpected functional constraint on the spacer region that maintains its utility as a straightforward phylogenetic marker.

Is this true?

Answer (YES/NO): NO